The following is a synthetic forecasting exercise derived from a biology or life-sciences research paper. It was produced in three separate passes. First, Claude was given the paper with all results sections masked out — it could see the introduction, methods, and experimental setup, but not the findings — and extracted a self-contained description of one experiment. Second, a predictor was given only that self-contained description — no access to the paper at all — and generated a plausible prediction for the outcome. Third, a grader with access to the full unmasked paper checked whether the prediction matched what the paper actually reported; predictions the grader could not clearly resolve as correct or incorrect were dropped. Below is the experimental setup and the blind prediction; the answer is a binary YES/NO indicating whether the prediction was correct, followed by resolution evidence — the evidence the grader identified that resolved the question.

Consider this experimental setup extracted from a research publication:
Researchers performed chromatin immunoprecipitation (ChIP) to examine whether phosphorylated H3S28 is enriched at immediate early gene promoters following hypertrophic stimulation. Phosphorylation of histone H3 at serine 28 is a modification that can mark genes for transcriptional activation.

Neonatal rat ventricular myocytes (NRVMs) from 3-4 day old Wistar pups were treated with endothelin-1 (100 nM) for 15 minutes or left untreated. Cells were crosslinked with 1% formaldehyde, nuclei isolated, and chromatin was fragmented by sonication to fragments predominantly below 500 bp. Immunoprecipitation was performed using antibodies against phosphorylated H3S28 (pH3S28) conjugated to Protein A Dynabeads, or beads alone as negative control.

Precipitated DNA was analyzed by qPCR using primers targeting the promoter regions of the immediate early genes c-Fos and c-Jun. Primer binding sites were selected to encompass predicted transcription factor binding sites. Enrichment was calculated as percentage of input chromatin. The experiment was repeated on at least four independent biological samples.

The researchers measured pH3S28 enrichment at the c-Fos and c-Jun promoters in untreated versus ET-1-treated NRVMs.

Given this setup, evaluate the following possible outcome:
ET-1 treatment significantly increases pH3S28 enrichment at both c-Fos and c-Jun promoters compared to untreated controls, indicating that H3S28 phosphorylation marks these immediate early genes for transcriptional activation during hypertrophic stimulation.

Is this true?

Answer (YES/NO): YES